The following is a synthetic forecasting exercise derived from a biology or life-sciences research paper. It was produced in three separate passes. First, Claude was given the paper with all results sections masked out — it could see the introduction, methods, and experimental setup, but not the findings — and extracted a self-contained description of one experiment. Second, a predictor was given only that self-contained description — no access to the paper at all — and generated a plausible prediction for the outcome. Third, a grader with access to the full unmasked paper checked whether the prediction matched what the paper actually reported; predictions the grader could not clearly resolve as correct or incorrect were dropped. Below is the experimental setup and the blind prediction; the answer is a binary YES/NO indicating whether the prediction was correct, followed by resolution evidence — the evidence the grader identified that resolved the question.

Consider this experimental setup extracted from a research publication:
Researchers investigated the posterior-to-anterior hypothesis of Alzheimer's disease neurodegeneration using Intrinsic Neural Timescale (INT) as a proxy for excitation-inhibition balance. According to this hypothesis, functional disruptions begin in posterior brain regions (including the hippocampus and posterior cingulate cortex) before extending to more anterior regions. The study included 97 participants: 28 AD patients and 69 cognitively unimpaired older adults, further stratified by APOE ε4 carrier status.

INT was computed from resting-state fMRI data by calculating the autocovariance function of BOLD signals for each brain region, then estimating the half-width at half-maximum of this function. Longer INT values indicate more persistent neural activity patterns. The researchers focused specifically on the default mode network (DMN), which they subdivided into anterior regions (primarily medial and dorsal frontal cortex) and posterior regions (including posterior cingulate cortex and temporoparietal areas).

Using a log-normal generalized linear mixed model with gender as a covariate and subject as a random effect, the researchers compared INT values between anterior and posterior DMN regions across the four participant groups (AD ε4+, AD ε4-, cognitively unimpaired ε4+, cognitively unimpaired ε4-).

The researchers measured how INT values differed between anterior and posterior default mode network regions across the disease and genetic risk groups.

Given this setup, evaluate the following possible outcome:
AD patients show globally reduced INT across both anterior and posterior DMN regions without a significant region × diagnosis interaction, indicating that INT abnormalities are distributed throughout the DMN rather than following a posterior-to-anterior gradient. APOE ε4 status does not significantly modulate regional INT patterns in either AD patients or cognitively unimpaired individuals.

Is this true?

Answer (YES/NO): NO